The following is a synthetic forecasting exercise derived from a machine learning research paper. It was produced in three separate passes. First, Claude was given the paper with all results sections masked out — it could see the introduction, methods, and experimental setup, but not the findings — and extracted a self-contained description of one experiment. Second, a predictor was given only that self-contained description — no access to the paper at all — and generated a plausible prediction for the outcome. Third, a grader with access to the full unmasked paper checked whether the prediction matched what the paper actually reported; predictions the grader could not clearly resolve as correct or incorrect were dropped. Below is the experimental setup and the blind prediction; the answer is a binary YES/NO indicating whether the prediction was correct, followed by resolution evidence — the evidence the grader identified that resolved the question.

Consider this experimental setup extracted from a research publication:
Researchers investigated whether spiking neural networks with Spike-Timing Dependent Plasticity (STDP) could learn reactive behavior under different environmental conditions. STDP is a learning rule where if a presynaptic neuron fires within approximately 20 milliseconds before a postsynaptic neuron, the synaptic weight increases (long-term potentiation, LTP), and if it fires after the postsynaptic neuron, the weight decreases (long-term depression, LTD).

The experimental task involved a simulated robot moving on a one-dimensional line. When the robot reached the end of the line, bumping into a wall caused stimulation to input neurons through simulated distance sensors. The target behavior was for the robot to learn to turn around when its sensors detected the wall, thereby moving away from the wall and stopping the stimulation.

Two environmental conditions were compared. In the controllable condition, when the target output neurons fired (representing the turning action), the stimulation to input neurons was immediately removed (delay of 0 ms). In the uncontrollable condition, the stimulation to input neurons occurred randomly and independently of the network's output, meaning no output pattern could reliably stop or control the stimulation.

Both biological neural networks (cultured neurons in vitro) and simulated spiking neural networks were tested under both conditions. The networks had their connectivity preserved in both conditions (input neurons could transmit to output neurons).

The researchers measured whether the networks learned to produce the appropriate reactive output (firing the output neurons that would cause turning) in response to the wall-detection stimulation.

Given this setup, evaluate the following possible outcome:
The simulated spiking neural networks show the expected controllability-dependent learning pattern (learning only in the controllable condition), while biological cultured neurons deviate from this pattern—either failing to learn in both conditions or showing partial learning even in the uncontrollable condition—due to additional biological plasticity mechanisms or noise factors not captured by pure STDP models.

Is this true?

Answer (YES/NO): NO